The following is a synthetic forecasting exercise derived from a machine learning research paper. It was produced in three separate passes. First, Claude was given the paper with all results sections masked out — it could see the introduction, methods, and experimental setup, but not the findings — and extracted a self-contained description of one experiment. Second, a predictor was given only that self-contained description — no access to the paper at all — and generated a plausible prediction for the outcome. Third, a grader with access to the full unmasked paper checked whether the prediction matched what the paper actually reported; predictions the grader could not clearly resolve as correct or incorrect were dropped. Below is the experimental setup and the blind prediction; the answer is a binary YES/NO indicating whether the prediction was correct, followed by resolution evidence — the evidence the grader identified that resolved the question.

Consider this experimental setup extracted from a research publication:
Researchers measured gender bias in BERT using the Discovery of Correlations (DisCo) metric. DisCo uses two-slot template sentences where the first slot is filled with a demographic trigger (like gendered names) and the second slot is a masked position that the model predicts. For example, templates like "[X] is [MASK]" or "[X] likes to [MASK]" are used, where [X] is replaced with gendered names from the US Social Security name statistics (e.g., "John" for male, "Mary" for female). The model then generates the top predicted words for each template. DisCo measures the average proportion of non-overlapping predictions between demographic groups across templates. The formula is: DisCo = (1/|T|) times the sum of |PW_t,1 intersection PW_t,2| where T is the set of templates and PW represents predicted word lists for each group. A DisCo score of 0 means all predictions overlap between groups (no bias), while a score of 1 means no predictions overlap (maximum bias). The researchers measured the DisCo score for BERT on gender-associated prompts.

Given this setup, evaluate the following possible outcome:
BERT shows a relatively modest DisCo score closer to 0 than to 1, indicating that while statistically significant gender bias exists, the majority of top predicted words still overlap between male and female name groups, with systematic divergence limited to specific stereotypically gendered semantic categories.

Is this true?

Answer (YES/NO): NO